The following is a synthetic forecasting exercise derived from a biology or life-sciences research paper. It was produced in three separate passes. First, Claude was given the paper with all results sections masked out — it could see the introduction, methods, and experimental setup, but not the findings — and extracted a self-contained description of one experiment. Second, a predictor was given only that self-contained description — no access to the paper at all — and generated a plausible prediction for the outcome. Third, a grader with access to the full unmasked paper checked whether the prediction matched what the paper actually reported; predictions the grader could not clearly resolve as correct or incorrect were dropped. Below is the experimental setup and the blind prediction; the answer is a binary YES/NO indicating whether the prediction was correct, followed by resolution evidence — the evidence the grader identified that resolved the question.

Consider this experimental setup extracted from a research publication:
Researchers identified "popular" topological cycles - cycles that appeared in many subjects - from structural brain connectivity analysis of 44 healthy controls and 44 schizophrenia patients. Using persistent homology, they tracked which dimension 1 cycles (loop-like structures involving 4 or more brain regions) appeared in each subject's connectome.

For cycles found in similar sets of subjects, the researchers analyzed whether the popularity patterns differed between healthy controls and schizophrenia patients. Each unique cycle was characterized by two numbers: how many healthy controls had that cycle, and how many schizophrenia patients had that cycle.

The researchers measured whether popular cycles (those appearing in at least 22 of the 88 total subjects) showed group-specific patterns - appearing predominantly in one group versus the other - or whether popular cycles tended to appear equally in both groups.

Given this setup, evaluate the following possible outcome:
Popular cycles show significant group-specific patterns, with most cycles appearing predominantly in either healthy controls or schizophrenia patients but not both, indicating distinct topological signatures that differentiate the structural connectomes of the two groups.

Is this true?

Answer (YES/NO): NO